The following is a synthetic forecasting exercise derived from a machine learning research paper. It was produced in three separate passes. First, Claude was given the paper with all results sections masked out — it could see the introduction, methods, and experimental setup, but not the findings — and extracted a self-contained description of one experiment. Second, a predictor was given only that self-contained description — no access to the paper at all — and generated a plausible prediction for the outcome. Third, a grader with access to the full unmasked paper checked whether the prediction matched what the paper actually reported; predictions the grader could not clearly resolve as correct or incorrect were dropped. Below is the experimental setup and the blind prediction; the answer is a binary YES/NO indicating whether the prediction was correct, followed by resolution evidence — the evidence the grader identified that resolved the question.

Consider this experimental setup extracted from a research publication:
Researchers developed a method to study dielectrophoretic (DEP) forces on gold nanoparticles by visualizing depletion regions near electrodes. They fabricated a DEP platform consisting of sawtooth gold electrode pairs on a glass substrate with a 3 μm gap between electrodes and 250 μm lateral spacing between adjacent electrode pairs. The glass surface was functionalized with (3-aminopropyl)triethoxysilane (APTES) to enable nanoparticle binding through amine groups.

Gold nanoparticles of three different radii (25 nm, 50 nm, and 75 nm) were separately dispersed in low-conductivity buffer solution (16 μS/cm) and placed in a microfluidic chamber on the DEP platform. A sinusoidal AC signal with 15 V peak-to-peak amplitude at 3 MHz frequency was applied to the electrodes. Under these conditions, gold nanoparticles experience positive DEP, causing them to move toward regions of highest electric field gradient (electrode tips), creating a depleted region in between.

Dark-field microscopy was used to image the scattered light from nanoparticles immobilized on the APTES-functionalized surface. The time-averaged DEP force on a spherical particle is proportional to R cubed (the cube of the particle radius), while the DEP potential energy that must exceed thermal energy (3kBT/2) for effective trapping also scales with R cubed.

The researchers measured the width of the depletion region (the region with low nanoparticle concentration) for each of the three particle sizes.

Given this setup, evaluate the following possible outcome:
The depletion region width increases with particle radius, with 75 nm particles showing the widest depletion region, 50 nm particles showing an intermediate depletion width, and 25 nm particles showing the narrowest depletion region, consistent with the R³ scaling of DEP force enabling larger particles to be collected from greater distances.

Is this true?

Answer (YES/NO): YES